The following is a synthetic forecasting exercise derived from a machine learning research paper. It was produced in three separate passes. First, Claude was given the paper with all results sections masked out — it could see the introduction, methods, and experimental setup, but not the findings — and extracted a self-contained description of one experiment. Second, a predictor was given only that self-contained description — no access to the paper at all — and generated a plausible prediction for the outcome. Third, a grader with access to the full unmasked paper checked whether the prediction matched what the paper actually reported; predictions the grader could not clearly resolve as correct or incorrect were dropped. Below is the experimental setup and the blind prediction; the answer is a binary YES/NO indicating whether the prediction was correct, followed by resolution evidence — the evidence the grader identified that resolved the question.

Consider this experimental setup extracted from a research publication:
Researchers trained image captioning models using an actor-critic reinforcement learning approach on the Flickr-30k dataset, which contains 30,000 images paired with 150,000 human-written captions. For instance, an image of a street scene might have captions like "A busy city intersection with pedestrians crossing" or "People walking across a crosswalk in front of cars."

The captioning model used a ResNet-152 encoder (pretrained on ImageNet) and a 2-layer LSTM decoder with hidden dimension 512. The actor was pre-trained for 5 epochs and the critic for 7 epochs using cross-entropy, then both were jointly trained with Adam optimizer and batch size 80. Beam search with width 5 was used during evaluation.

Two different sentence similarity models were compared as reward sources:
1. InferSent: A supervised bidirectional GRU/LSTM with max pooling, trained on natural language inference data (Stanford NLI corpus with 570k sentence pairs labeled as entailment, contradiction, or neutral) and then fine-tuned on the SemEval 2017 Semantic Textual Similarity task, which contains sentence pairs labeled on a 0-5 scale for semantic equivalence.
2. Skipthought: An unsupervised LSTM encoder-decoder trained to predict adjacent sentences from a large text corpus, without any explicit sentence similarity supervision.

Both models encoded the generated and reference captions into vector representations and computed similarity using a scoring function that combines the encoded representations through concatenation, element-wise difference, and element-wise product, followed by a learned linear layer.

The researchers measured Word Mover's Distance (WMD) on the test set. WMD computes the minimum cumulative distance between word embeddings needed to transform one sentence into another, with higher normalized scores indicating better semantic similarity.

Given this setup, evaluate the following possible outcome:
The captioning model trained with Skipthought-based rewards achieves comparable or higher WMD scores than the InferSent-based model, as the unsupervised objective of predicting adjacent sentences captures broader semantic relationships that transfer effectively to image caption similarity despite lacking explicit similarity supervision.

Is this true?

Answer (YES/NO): NO